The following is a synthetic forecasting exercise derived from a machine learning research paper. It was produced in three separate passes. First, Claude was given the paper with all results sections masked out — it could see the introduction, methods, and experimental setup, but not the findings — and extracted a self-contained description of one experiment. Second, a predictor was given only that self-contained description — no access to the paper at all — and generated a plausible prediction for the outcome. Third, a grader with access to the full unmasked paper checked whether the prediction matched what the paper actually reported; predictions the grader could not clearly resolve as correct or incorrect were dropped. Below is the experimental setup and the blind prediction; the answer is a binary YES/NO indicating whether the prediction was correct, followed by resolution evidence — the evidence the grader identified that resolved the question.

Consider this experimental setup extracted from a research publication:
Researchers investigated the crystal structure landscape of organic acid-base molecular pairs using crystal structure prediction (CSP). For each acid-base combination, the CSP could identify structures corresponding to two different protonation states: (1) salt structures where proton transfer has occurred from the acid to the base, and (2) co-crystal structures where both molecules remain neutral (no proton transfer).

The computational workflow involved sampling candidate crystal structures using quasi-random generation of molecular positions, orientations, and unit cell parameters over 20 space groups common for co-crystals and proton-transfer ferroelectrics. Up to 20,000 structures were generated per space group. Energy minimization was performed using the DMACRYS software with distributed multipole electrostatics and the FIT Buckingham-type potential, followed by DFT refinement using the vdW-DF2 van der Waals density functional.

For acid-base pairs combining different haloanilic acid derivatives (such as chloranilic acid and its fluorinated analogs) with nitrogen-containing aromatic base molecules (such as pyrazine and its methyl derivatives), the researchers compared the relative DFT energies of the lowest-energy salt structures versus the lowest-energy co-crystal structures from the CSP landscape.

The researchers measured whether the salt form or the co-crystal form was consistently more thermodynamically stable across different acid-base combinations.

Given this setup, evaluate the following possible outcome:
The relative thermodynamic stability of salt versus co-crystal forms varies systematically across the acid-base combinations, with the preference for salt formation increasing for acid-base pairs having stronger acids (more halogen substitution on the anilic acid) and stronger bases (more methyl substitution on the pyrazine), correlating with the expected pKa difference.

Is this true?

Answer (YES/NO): NO